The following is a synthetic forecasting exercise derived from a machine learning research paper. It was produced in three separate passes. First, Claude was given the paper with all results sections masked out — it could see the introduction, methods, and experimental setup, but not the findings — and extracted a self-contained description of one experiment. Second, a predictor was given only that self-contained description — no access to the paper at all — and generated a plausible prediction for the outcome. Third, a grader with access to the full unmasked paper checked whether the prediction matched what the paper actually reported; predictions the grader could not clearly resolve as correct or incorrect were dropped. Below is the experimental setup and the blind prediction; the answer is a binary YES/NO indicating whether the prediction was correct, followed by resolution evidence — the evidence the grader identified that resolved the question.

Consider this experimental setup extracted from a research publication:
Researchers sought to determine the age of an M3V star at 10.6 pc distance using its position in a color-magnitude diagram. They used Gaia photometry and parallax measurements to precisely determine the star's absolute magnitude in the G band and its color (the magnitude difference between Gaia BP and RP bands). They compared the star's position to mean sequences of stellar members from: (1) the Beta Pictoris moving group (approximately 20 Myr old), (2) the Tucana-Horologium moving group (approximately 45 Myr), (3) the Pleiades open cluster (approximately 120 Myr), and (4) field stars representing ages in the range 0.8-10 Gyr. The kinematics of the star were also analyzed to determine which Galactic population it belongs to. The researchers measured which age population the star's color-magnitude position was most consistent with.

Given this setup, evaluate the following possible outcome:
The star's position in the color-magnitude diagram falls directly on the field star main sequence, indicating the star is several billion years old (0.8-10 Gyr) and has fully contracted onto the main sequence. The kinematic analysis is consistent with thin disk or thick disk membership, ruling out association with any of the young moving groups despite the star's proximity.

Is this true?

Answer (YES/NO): YES